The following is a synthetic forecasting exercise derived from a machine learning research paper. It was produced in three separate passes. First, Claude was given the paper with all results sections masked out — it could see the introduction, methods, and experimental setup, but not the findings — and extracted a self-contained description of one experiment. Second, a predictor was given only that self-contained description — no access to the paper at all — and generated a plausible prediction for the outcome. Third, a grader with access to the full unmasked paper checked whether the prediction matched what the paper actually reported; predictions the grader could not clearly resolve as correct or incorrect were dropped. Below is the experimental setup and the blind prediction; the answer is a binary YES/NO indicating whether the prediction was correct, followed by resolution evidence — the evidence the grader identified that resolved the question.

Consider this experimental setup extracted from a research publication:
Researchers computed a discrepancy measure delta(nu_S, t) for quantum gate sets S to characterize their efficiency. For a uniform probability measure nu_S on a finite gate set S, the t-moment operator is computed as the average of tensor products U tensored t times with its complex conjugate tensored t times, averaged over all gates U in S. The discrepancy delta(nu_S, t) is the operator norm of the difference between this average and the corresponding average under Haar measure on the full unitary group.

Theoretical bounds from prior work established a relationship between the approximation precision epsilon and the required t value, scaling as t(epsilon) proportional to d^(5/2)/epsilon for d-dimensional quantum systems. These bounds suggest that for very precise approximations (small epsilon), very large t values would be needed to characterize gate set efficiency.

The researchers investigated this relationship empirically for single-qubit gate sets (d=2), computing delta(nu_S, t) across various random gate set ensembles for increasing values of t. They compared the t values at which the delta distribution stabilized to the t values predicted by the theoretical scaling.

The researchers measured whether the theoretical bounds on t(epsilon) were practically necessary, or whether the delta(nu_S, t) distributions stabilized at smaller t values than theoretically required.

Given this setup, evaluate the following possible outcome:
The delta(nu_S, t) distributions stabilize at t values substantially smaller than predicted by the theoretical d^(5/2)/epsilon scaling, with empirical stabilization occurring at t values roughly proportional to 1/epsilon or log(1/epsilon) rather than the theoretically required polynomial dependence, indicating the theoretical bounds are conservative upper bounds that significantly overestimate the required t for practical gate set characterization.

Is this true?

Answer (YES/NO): NO